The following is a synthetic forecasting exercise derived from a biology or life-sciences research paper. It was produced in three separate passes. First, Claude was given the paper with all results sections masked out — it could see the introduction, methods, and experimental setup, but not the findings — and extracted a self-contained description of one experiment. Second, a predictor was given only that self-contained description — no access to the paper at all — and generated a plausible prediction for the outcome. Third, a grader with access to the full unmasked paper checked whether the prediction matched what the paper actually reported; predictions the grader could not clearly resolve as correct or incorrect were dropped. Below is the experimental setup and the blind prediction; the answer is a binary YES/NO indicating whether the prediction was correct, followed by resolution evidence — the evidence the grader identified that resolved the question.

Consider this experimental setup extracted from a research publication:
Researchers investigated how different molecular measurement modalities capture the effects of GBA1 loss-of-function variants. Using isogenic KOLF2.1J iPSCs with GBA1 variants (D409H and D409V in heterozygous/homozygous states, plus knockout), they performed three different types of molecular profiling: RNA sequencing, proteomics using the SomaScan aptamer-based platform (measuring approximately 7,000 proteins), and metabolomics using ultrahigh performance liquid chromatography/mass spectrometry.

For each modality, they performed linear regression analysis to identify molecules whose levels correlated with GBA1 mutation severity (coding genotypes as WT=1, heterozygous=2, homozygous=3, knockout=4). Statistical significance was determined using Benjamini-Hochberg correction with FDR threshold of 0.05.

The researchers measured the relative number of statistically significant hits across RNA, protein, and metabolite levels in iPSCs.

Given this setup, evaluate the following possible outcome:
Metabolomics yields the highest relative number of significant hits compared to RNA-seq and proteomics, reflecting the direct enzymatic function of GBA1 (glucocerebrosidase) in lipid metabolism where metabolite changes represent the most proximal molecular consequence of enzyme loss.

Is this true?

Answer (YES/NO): NO